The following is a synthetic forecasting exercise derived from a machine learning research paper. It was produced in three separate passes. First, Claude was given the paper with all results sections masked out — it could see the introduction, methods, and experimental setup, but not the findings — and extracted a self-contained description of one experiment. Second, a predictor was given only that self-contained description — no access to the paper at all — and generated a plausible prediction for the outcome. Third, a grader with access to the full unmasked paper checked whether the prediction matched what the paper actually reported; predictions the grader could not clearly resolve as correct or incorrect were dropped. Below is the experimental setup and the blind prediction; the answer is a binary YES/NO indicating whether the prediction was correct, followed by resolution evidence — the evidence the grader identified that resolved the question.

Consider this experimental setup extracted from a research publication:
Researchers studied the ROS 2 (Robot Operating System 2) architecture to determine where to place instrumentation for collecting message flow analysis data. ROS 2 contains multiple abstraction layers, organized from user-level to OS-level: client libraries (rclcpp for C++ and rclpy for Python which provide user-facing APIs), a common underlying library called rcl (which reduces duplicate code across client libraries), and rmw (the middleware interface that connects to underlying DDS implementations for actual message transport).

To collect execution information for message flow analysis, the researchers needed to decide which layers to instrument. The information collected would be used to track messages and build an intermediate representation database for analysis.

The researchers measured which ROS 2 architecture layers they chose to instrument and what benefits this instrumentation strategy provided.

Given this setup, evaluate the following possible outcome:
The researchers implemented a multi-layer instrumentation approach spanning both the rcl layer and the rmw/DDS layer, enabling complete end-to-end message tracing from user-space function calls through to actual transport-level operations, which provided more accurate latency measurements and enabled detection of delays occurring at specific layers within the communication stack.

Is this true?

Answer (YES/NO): YES